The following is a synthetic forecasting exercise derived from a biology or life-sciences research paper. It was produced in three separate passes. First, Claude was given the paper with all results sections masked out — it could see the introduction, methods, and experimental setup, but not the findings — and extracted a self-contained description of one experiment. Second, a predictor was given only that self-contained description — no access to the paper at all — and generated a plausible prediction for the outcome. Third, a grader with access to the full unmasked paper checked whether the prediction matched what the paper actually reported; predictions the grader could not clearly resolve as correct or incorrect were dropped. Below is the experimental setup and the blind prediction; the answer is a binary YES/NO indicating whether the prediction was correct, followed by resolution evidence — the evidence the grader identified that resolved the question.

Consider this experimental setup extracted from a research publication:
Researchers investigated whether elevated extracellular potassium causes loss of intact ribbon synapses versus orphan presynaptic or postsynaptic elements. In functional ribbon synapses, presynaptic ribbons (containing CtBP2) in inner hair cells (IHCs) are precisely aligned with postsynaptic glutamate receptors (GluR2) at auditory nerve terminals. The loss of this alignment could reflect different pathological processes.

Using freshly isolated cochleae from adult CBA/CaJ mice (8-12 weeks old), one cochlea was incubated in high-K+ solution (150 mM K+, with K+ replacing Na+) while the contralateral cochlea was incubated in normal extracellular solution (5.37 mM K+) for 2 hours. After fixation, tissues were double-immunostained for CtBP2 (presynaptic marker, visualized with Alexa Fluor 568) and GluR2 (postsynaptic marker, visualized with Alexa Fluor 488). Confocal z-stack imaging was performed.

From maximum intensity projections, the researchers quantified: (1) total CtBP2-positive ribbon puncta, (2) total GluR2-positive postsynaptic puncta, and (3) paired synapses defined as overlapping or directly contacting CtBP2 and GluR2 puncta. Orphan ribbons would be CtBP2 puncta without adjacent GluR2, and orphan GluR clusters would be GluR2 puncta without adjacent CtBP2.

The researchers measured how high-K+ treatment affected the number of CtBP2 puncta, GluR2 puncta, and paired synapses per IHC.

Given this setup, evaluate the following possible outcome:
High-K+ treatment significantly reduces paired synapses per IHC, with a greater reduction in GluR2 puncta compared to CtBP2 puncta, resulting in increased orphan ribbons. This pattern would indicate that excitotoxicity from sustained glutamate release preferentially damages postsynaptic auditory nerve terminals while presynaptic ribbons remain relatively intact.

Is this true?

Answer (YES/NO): NO